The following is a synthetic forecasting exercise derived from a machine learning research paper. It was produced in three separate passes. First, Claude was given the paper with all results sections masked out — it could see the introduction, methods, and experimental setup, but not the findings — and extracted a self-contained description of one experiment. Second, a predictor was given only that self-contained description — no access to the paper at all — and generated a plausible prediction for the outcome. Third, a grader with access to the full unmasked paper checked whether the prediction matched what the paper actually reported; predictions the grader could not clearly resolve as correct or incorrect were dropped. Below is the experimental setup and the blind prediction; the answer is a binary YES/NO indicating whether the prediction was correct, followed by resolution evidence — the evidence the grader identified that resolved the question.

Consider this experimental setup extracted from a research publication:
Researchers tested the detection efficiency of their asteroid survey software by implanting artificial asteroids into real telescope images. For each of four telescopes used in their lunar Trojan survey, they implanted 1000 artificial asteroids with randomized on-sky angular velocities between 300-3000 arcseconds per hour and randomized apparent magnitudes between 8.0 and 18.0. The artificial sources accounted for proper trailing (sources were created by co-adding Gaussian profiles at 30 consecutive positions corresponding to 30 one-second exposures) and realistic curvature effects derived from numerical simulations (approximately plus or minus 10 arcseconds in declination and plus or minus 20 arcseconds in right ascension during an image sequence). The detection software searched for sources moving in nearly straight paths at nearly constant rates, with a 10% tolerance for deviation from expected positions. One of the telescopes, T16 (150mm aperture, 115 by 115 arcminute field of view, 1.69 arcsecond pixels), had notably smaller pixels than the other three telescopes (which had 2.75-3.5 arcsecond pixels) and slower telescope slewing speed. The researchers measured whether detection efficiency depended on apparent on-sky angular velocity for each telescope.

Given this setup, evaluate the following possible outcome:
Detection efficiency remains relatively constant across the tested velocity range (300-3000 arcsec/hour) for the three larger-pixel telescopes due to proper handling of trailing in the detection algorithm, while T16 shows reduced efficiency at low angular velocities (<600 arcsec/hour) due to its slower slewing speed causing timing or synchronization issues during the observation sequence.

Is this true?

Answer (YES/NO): NO